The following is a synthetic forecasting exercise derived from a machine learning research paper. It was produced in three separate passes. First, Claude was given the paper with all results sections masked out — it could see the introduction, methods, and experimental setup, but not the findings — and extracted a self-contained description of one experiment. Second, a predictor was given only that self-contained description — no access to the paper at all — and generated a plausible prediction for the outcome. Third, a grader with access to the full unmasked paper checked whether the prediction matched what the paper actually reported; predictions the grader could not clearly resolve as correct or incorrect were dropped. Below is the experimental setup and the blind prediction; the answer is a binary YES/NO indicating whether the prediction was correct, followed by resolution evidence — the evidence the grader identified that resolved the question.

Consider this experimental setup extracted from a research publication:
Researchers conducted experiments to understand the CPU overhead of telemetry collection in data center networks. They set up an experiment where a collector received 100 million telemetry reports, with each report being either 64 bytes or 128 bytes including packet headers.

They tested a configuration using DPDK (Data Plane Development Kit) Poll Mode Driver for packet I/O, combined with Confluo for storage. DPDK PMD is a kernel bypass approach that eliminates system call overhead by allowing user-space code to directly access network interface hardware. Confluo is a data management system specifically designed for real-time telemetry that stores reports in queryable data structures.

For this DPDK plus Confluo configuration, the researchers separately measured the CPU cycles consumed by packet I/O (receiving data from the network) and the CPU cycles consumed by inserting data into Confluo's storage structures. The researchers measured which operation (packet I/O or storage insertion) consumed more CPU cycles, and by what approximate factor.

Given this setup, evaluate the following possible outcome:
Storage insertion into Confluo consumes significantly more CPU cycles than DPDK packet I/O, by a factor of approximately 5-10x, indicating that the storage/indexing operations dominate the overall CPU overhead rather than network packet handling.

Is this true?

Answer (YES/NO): NO